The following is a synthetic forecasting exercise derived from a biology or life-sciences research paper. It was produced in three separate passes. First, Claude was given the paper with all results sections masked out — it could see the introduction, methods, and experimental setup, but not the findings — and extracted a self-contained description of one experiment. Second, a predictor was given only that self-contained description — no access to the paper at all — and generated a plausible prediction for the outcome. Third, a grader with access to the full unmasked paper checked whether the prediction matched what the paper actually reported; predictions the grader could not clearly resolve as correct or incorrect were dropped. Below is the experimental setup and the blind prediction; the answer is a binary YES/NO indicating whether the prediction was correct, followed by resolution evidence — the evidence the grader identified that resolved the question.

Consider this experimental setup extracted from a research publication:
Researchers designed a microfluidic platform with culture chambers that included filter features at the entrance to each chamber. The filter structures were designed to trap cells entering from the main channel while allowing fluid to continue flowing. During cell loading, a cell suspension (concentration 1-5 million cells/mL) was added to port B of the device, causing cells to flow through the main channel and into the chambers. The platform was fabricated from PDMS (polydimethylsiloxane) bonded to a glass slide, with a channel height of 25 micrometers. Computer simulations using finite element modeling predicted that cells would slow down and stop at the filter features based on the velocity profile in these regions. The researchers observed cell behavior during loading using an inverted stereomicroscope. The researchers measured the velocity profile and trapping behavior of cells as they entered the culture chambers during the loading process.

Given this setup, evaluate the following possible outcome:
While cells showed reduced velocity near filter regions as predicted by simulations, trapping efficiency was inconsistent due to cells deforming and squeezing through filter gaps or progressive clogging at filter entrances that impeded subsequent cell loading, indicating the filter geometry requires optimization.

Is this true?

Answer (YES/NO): NO